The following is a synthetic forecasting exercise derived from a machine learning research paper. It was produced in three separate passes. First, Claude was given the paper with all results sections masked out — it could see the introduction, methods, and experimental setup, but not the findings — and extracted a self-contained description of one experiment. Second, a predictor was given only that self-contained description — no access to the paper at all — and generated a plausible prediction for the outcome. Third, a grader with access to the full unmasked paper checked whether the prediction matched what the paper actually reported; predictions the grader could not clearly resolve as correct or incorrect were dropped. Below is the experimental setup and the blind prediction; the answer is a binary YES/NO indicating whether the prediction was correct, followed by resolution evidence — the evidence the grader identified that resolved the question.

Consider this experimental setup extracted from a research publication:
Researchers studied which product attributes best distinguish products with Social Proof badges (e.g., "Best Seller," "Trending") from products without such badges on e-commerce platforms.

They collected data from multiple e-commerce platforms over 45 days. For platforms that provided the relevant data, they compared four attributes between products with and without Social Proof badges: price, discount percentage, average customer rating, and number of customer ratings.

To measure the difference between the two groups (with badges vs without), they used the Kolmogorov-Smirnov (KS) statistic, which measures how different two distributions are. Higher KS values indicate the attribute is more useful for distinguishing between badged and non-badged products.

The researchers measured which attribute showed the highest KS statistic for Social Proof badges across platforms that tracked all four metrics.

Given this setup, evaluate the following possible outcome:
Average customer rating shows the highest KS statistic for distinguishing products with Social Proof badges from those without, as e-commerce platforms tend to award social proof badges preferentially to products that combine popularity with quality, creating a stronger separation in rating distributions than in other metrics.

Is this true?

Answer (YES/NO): NO